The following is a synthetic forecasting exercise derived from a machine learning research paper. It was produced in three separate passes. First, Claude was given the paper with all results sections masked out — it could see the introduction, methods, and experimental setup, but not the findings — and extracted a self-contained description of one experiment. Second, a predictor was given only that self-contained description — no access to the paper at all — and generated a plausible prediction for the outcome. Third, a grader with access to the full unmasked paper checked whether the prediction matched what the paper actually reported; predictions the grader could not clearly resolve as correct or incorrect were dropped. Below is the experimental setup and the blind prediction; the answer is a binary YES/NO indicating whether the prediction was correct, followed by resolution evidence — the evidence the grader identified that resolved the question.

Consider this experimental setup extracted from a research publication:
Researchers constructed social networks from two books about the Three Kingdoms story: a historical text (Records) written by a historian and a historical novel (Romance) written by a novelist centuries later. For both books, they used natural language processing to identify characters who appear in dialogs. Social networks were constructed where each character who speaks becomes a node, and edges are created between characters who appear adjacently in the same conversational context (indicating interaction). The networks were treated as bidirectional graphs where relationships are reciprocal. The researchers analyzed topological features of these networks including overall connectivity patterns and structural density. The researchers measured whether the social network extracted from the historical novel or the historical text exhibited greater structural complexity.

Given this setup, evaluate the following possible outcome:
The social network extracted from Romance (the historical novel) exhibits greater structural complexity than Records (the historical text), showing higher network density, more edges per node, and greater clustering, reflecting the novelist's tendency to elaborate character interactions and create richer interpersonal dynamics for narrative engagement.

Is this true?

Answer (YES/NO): NO